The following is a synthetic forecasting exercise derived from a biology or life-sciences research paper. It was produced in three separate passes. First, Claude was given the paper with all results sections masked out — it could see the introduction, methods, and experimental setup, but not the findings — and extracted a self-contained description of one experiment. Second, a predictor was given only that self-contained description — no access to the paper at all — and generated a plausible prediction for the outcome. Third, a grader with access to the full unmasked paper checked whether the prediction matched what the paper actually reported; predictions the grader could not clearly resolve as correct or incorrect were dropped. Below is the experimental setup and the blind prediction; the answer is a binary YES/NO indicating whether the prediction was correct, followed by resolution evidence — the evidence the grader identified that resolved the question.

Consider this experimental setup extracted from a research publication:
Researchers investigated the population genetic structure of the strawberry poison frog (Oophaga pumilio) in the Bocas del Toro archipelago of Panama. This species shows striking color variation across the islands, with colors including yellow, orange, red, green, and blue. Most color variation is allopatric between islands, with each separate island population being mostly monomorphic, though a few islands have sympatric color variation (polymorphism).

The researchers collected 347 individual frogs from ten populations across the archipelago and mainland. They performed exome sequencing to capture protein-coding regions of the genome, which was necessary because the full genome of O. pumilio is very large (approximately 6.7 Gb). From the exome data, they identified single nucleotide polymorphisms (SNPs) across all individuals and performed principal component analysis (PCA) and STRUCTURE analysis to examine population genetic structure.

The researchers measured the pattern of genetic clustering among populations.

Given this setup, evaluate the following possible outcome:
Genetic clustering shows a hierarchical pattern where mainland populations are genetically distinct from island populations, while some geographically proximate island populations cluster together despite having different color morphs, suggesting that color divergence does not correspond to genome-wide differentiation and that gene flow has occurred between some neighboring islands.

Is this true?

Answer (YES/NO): NO